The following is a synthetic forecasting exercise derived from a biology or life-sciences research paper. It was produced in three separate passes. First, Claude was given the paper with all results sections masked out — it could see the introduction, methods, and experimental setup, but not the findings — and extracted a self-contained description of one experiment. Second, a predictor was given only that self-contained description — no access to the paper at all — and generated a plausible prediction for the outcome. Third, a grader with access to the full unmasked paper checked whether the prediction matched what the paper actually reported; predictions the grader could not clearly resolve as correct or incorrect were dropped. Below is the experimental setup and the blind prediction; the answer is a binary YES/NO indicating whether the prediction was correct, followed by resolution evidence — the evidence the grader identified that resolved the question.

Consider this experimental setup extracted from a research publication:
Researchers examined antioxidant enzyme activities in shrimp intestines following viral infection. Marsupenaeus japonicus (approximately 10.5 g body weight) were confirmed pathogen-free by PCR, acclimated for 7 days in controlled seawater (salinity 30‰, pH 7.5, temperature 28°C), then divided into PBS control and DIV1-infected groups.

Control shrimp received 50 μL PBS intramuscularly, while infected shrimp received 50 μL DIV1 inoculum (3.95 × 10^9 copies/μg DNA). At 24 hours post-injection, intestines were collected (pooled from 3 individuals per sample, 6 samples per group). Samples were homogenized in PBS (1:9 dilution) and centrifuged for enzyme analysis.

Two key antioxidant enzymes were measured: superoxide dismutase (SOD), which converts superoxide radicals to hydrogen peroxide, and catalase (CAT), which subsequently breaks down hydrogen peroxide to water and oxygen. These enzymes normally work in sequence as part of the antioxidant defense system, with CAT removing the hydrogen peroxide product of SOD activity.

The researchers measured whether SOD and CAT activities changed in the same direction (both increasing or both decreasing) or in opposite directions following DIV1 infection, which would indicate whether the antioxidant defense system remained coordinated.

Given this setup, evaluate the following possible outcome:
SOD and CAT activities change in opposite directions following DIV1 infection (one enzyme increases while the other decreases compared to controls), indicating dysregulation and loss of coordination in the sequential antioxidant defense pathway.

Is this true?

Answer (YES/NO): YES